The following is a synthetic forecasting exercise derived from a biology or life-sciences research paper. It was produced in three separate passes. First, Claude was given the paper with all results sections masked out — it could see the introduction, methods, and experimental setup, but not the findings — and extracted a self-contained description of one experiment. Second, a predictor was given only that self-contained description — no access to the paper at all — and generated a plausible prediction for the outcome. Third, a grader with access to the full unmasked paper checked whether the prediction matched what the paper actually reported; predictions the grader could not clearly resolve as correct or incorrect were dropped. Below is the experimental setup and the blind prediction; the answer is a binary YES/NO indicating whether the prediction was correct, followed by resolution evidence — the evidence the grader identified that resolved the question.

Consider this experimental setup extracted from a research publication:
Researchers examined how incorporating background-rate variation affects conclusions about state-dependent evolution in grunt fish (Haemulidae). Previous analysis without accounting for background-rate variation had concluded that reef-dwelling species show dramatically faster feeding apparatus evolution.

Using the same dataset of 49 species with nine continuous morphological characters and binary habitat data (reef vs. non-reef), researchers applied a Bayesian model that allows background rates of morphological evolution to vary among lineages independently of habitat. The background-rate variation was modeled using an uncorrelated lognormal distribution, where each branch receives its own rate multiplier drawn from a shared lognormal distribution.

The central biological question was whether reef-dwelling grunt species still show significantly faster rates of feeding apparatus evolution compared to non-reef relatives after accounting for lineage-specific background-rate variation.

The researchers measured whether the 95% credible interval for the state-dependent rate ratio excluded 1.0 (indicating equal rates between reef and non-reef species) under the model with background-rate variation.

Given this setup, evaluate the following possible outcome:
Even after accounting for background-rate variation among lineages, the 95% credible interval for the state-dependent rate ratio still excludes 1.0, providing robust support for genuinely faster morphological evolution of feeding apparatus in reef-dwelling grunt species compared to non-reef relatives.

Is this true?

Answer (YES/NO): YES